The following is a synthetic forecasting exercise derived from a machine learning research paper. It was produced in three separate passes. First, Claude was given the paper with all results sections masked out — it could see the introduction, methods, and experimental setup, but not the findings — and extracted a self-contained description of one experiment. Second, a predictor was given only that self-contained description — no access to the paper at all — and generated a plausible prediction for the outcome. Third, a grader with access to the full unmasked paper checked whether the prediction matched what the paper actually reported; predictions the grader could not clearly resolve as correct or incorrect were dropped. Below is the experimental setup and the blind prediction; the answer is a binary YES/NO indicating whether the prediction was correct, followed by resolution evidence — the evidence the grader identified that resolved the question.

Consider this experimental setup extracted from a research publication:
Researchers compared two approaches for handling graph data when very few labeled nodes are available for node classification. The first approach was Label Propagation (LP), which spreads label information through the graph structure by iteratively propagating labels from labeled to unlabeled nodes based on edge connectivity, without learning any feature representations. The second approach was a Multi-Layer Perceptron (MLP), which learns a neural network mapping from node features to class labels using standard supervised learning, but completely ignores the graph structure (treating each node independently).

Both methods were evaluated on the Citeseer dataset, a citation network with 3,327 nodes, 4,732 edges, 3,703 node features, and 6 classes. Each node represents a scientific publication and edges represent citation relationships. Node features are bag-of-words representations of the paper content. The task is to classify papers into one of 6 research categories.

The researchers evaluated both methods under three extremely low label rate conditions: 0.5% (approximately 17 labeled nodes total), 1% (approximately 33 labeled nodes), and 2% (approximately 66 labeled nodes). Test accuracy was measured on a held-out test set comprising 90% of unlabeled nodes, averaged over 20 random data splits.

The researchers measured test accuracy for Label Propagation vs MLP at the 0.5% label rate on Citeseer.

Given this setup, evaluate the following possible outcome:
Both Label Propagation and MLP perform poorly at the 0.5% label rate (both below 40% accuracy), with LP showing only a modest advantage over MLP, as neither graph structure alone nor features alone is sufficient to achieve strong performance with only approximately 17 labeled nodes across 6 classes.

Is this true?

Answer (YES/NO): NO